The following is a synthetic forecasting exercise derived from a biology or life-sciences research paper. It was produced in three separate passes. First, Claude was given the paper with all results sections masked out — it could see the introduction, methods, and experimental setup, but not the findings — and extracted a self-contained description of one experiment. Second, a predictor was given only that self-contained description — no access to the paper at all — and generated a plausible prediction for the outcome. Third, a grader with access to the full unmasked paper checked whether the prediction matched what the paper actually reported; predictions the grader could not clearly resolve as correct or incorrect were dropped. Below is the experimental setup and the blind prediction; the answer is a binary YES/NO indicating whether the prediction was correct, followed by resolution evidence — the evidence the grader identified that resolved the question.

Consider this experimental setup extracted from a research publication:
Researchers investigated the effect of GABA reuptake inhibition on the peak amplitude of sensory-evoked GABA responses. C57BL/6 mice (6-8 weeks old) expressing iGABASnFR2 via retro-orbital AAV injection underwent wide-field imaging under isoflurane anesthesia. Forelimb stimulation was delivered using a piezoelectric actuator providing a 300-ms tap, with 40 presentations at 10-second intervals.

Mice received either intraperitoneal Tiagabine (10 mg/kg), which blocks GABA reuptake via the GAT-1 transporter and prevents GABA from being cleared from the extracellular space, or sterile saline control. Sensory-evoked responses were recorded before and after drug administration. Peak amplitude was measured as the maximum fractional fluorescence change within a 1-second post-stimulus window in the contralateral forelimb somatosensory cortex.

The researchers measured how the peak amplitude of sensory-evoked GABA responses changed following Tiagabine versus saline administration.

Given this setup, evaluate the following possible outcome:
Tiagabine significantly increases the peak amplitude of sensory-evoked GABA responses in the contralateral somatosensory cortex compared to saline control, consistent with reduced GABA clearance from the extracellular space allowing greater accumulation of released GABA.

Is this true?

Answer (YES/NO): NO